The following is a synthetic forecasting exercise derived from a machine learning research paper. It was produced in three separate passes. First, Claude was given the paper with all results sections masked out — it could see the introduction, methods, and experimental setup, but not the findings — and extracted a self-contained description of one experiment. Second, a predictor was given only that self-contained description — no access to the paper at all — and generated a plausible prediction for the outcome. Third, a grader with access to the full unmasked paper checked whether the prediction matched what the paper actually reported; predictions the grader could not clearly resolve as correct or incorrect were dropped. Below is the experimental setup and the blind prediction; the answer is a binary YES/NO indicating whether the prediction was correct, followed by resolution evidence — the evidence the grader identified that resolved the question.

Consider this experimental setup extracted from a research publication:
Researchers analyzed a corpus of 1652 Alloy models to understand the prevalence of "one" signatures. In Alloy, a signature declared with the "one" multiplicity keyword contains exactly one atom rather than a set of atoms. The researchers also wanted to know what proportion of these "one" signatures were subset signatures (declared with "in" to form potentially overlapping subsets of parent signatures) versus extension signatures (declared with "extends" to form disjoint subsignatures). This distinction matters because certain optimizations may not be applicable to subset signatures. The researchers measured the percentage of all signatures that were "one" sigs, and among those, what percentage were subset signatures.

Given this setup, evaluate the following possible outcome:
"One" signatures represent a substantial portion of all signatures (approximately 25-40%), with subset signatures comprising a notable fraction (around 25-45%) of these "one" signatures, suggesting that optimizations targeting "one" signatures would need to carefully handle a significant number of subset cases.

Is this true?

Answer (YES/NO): NO